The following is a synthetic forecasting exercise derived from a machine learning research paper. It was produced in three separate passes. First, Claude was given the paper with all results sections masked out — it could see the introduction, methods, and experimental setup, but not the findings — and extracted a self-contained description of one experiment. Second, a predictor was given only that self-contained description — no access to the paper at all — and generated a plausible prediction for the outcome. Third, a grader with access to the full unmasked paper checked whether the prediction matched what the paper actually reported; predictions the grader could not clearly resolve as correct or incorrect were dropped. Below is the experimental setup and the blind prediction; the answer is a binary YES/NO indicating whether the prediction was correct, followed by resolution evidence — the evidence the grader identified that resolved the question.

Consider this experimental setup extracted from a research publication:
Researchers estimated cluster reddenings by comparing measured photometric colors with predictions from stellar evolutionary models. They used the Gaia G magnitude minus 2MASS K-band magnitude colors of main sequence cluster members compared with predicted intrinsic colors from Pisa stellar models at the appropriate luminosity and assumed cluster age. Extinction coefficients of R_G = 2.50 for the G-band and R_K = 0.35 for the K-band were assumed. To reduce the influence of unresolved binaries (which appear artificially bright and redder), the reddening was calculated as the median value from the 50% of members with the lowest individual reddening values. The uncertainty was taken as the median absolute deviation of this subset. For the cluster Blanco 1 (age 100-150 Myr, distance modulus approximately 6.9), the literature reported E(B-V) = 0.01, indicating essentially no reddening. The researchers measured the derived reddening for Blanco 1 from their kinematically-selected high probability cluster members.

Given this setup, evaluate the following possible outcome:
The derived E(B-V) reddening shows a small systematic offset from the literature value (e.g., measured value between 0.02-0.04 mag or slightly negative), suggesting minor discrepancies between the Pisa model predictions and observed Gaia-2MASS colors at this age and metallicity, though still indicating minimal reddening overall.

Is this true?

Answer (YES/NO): NO